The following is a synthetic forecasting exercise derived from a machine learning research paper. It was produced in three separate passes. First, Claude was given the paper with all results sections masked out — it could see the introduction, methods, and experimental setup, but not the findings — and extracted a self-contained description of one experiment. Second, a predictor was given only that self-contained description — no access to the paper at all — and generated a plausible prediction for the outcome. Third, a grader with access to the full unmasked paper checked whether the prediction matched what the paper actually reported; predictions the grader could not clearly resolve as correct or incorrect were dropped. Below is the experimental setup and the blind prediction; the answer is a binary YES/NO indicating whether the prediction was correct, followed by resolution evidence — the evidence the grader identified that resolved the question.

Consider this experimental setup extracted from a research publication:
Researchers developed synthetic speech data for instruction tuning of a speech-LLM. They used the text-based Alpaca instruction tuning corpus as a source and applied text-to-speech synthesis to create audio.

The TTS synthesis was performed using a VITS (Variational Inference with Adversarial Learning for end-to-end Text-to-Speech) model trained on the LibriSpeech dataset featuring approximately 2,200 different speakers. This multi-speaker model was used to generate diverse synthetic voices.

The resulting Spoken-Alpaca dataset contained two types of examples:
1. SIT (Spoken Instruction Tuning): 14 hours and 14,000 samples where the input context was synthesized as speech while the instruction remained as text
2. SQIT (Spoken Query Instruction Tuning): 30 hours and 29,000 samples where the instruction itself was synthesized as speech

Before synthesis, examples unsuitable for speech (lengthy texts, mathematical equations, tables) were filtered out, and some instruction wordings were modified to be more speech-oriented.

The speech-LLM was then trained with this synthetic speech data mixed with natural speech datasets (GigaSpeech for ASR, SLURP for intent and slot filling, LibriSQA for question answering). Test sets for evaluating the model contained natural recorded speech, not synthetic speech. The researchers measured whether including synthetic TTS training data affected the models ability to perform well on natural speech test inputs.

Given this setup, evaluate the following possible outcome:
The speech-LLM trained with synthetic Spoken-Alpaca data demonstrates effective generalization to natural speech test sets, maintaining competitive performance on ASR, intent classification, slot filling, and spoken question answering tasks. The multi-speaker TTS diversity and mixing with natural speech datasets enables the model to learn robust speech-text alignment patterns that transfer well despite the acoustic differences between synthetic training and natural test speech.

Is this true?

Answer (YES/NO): YES